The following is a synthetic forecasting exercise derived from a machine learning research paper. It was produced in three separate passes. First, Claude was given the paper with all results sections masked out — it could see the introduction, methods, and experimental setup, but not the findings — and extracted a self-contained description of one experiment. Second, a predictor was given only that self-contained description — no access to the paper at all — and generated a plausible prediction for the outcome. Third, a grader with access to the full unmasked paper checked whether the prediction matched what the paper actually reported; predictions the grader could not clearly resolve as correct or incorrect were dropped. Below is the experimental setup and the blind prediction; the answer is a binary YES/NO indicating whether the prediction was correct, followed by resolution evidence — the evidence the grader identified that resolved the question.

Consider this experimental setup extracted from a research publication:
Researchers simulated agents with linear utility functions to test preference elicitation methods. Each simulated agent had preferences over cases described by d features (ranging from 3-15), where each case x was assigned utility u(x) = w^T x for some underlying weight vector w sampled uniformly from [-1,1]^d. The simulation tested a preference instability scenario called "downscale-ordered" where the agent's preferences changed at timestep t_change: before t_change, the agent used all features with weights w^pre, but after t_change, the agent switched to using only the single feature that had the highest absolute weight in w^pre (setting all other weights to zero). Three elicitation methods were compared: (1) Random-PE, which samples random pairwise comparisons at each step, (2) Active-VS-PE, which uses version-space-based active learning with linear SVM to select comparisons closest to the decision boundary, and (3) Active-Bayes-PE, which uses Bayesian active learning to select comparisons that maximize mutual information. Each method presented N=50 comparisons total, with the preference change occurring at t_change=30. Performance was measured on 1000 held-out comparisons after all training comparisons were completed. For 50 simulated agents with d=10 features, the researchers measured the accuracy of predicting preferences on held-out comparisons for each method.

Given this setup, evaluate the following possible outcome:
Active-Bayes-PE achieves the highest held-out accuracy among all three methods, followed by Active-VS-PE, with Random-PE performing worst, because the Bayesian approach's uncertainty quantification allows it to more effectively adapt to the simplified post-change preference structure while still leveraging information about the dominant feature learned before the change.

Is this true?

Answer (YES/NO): NO